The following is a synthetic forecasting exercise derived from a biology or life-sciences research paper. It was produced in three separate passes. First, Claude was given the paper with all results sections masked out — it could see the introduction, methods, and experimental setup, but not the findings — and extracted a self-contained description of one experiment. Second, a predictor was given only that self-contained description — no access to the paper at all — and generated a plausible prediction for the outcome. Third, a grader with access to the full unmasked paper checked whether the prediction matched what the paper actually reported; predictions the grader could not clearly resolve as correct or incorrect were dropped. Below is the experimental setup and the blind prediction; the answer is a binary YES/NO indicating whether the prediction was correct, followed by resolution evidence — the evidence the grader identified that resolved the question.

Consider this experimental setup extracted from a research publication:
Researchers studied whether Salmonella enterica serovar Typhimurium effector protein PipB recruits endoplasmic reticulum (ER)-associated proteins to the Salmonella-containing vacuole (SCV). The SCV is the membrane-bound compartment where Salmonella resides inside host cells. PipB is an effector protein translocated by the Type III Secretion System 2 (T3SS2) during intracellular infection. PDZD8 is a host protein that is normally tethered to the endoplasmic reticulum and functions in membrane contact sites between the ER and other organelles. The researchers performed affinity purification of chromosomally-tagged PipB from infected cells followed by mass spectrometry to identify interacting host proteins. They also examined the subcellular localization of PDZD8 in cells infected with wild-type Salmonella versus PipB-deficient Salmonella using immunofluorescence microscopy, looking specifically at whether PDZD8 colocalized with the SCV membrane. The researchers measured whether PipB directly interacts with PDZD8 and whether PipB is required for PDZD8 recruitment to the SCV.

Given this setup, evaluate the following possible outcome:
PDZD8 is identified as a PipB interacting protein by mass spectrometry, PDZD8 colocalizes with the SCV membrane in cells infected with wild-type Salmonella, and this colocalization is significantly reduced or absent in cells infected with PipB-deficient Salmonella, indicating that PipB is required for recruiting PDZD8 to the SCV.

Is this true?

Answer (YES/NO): YES